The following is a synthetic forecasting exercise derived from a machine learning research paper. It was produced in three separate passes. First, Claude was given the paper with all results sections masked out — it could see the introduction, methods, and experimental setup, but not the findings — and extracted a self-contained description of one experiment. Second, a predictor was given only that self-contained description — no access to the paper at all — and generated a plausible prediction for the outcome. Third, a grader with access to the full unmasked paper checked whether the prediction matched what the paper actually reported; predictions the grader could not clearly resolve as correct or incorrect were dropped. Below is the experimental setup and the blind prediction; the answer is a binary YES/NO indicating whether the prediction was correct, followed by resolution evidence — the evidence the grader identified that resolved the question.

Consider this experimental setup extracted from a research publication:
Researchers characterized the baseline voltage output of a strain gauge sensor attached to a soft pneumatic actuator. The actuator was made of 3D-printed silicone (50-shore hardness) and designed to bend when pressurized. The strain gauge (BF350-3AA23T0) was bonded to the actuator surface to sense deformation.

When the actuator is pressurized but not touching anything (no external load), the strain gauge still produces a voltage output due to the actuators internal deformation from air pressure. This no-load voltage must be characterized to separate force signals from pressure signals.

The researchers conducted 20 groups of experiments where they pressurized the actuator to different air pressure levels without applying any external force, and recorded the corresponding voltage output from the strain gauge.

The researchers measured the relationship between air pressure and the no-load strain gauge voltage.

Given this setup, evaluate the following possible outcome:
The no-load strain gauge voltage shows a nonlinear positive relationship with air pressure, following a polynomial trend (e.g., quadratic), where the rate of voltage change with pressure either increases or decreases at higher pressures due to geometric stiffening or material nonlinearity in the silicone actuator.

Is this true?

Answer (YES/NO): NO